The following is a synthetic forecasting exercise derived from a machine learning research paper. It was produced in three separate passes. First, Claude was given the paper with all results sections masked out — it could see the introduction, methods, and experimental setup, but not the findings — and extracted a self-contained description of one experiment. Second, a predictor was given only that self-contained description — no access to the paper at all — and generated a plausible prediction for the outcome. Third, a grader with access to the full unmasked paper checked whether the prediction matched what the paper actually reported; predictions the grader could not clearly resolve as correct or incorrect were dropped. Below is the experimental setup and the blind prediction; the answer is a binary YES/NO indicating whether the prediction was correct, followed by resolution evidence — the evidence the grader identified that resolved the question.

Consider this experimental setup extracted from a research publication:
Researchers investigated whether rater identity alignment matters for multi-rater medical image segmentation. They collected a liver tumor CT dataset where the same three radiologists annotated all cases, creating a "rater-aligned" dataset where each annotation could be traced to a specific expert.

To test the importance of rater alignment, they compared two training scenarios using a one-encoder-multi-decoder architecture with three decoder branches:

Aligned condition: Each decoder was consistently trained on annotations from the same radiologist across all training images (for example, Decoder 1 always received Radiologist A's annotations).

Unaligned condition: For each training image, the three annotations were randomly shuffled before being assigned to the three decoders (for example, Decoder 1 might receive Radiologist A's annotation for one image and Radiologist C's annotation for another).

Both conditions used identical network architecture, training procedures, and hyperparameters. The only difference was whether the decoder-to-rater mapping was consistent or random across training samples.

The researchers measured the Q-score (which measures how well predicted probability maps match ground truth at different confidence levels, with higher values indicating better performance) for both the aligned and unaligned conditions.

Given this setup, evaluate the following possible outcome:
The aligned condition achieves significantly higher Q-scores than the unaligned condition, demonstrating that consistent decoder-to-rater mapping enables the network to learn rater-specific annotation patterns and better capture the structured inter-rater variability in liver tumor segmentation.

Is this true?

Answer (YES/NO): YES